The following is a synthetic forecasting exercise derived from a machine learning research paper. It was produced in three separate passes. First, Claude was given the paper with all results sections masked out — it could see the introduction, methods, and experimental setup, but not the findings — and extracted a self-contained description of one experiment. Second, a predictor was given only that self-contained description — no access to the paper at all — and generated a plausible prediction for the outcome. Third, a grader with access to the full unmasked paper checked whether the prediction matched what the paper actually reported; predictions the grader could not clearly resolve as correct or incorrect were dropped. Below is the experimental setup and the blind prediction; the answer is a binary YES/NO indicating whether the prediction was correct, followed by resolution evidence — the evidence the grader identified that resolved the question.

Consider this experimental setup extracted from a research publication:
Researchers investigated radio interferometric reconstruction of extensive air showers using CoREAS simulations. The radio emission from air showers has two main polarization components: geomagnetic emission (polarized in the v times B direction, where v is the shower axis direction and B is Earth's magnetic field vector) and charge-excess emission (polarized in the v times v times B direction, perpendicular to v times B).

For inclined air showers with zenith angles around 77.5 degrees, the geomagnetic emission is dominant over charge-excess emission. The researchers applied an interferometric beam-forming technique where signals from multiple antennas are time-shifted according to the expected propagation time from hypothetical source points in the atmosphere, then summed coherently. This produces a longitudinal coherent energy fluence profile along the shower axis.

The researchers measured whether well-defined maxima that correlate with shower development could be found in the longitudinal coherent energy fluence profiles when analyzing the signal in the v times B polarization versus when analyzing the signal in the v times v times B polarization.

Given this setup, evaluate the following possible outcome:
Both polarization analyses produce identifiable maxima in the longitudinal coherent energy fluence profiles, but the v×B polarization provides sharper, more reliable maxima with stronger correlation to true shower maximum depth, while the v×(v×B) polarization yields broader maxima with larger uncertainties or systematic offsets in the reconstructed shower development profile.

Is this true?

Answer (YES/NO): NO